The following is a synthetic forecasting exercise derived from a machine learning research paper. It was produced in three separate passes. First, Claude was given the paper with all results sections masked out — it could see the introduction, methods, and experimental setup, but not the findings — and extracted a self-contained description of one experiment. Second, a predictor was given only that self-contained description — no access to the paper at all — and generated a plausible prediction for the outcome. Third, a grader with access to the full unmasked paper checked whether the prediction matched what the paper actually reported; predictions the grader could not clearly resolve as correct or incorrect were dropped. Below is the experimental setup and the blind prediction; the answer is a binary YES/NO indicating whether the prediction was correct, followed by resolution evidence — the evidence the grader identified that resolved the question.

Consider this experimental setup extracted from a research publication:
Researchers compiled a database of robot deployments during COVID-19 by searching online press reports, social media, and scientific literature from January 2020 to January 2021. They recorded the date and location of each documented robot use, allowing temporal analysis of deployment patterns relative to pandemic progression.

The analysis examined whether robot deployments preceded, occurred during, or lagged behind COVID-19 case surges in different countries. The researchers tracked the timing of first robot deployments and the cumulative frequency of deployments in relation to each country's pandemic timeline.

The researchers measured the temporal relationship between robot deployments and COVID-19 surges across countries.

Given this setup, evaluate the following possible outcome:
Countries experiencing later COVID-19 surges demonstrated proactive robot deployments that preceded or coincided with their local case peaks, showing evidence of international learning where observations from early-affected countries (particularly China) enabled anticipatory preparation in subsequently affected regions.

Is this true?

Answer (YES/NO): NO